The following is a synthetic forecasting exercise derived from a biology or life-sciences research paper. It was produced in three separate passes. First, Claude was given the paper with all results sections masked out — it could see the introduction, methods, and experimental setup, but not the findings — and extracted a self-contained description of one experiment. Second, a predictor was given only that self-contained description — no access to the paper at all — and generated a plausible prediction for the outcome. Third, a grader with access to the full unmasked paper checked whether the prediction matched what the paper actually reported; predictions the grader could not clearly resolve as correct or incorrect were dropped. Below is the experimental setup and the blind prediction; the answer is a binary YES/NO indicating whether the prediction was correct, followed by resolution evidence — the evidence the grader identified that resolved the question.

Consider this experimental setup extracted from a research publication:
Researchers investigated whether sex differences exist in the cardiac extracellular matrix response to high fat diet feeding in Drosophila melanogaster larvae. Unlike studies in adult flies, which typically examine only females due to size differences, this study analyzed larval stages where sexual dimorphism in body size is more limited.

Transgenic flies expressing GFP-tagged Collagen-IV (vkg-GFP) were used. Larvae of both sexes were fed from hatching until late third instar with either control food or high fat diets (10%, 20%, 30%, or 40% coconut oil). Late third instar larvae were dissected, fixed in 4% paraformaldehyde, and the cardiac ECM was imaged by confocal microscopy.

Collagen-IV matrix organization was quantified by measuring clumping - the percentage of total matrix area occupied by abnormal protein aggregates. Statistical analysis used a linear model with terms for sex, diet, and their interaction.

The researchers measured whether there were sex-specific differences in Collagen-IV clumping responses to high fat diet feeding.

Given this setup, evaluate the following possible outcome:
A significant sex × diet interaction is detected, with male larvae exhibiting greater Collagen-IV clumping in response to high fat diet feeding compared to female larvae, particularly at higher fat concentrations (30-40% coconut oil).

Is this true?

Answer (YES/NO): NO